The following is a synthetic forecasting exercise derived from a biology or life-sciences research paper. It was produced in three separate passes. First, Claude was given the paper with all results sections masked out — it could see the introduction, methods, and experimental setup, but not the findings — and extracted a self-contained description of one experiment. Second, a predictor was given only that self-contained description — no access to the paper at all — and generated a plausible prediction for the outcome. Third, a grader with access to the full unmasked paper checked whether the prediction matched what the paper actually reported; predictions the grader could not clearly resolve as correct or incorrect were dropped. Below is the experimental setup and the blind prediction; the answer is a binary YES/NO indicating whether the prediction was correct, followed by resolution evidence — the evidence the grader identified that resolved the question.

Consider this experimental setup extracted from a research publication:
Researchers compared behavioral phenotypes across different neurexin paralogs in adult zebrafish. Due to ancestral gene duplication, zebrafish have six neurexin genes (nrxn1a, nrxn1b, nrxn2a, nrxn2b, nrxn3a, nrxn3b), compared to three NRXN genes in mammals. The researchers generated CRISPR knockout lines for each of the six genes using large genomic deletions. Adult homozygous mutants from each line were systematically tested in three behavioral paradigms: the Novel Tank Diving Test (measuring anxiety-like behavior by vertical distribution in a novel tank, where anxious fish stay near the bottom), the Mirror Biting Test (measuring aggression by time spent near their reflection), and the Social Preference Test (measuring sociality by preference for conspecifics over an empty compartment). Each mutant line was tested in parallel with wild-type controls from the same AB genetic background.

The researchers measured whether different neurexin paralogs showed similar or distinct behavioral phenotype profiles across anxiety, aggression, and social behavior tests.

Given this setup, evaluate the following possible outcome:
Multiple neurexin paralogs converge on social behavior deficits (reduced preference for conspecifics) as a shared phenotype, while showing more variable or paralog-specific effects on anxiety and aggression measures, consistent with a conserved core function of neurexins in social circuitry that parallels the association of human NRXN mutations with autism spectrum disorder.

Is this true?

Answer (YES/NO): NO